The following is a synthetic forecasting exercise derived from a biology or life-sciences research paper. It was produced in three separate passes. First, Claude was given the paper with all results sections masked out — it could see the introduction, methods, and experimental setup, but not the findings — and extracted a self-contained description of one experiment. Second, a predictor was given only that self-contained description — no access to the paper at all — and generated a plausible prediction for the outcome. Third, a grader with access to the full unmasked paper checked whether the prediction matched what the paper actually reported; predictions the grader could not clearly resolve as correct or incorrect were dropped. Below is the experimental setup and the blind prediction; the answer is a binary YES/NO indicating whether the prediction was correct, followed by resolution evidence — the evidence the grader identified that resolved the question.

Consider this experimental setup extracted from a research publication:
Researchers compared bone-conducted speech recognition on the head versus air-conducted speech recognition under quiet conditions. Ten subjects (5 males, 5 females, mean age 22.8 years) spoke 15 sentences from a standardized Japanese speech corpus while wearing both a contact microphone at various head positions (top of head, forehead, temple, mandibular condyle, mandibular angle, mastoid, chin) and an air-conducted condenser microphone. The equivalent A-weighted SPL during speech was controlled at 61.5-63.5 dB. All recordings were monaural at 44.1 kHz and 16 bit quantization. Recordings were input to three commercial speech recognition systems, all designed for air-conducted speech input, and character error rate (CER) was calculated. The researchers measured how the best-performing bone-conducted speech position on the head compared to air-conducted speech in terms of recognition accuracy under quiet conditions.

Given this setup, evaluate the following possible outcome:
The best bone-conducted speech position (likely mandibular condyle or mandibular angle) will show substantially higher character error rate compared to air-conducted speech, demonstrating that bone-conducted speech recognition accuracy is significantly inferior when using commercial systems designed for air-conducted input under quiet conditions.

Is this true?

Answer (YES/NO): NO